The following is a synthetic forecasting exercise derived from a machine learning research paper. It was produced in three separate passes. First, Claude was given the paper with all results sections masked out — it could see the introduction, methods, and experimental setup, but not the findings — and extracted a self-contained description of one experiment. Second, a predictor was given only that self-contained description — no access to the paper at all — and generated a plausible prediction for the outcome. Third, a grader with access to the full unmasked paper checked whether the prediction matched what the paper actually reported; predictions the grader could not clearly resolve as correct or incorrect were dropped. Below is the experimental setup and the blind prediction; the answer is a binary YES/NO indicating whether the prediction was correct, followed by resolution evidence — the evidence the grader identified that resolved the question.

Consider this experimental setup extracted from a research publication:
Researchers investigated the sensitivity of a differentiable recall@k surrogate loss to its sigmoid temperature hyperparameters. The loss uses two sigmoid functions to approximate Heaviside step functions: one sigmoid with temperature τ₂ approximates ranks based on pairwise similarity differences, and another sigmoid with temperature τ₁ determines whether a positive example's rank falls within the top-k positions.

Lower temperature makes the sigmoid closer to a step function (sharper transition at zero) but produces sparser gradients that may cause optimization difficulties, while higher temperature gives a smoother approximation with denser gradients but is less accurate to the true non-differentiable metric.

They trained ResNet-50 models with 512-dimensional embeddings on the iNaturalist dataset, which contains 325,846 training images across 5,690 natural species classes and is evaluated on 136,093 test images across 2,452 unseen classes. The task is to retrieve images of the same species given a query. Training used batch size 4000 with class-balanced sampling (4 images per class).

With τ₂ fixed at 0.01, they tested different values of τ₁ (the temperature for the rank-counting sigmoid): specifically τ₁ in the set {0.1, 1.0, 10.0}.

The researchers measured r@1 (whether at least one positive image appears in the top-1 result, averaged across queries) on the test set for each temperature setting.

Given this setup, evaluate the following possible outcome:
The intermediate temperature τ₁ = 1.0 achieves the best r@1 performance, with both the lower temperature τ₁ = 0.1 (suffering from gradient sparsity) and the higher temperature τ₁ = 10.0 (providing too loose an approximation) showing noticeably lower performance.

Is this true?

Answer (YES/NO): YES